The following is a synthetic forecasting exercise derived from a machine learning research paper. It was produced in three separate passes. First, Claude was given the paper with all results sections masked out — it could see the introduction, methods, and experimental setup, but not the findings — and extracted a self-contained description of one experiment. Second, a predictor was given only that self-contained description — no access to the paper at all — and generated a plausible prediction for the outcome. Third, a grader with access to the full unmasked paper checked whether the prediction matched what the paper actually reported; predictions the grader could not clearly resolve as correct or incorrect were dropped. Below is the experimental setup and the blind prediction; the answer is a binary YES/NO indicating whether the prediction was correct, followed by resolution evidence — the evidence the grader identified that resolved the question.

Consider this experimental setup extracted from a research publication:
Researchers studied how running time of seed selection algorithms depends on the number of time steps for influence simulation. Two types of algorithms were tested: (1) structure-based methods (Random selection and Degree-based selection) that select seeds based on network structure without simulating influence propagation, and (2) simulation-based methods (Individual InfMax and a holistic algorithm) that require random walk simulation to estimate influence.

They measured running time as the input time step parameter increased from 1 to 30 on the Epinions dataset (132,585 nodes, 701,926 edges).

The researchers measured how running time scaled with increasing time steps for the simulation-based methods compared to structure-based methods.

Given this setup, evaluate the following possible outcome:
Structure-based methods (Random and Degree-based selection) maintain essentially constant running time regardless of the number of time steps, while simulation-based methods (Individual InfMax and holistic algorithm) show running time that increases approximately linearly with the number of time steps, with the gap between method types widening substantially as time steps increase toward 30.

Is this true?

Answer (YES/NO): YES